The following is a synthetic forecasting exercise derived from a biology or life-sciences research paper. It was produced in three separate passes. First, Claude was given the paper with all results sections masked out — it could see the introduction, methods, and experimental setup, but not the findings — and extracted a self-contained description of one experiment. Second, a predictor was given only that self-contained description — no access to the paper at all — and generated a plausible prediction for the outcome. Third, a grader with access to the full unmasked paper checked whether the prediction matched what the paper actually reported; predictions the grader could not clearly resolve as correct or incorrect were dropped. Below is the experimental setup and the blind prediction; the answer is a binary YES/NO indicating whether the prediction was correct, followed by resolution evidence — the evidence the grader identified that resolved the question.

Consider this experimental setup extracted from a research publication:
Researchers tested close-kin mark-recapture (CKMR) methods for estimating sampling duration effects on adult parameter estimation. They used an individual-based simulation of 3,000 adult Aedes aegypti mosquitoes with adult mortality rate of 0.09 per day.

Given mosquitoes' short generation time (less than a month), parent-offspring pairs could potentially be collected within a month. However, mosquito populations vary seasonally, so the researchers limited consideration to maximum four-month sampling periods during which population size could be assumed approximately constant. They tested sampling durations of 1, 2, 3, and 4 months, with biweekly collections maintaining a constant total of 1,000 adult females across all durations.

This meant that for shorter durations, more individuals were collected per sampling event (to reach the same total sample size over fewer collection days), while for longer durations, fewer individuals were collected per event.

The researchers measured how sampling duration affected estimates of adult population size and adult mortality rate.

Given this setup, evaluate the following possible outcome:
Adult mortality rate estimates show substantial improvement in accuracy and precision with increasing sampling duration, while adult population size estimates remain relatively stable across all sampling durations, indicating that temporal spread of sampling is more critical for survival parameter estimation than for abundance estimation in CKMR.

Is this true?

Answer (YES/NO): NO